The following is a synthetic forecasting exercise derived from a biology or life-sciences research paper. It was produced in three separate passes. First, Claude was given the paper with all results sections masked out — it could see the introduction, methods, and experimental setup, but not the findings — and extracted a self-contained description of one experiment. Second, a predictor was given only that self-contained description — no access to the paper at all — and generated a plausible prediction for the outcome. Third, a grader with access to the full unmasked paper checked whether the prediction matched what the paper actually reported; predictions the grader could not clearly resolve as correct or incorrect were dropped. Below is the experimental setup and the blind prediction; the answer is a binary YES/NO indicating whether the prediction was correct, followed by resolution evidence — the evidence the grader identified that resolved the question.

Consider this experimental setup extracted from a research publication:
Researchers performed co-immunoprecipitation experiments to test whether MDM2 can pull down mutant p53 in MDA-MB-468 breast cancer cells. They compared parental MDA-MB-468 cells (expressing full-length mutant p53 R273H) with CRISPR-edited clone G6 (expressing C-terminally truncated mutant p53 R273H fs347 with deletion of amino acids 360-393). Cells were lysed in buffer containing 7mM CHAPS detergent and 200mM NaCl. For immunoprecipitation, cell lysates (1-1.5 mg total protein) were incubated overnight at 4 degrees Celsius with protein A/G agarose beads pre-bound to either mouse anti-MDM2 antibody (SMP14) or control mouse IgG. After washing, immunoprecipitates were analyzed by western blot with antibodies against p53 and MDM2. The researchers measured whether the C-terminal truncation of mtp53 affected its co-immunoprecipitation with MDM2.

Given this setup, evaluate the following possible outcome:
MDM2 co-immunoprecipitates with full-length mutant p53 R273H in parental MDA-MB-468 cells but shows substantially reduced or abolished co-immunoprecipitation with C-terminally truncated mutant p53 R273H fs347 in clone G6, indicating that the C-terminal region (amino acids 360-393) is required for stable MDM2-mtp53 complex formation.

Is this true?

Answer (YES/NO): YES